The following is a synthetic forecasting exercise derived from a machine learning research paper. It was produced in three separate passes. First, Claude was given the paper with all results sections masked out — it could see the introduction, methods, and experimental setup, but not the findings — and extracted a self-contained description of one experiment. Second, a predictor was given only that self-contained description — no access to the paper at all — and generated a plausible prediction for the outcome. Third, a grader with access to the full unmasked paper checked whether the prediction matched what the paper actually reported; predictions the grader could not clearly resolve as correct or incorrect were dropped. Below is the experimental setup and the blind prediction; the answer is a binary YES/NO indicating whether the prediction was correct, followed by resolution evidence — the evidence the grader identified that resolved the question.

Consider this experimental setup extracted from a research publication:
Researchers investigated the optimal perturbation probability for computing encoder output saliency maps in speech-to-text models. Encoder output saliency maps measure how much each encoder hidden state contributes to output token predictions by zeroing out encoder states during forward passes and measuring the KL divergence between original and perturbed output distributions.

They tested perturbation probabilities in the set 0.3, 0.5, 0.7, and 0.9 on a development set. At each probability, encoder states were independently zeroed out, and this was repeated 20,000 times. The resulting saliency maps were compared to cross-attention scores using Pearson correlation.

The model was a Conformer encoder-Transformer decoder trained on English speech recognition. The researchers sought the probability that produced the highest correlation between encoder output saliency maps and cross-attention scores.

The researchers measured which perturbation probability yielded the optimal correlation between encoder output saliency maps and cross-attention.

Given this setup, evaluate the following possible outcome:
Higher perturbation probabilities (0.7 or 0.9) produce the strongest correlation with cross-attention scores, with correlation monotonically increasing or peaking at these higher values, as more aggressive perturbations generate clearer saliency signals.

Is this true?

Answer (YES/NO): YES